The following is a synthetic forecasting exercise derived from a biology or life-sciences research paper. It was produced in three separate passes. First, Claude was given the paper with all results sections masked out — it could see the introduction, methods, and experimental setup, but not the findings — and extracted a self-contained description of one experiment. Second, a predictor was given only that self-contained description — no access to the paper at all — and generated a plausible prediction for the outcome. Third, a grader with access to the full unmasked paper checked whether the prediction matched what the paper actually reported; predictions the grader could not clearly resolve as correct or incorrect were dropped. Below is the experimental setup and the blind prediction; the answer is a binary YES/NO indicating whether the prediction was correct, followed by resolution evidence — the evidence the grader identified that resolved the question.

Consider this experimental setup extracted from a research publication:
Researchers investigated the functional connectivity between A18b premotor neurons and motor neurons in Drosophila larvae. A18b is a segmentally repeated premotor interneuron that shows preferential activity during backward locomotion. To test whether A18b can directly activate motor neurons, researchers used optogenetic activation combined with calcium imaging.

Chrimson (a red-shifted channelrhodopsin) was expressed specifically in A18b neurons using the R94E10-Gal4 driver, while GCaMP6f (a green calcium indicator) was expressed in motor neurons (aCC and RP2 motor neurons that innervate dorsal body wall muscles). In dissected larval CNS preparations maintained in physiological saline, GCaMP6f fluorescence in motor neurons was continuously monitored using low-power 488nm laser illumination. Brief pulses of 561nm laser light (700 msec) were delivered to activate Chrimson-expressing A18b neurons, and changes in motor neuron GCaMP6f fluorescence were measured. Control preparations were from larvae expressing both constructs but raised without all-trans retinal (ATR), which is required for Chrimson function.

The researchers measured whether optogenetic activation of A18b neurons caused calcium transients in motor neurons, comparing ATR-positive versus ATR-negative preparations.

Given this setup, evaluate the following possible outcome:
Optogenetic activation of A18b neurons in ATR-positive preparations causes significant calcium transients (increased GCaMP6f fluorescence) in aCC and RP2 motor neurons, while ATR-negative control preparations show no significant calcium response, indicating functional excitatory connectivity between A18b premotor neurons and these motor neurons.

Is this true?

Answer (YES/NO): YES